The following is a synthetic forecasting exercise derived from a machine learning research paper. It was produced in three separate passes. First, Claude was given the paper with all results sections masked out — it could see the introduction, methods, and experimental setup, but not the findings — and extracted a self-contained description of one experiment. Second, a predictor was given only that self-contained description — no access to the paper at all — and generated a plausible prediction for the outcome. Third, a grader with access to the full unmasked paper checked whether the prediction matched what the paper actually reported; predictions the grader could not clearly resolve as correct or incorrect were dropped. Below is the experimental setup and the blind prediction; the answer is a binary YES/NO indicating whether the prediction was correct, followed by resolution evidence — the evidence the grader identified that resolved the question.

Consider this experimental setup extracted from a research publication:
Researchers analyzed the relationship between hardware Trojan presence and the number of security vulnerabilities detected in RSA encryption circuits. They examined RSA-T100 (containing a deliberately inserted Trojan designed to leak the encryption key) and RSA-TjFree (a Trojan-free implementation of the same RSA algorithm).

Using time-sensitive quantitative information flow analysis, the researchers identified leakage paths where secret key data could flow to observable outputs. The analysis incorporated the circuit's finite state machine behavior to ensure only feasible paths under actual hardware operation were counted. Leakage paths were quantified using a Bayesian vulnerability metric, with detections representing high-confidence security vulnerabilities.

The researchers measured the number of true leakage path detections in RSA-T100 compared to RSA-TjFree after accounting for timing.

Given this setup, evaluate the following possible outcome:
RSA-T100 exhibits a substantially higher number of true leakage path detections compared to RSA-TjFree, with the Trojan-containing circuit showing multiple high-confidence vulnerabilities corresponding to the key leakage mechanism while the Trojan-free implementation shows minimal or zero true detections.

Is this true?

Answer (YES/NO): YES